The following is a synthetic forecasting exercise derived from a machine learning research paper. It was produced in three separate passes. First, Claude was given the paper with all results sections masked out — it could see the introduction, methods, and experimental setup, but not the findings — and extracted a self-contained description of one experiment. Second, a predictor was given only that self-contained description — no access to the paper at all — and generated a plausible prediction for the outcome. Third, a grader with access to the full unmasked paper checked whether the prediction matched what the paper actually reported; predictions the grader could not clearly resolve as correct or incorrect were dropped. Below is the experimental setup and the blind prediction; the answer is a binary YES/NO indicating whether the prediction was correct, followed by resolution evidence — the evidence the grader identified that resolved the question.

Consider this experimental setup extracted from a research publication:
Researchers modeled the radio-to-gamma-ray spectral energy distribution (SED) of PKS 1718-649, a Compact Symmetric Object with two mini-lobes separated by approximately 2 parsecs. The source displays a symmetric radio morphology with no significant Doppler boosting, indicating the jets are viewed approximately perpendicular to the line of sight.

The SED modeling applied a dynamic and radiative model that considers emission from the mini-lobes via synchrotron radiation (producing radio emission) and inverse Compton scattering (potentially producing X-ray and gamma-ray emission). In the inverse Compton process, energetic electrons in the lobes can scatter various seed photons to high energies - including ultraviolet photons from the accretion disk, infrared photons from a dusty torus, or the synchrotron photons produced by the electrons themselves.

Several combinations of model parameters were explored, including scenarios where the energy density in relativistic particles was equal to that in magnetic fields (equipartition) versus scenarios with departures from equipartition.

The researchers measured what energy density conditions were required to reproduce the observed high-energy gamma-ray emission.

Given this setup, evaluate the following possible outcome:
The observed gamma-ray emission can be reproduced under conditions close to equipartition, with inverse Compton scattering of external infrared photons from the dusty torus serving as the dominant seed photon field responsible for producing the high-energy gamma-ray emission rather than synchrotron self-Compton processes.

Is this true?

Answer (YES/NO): NO